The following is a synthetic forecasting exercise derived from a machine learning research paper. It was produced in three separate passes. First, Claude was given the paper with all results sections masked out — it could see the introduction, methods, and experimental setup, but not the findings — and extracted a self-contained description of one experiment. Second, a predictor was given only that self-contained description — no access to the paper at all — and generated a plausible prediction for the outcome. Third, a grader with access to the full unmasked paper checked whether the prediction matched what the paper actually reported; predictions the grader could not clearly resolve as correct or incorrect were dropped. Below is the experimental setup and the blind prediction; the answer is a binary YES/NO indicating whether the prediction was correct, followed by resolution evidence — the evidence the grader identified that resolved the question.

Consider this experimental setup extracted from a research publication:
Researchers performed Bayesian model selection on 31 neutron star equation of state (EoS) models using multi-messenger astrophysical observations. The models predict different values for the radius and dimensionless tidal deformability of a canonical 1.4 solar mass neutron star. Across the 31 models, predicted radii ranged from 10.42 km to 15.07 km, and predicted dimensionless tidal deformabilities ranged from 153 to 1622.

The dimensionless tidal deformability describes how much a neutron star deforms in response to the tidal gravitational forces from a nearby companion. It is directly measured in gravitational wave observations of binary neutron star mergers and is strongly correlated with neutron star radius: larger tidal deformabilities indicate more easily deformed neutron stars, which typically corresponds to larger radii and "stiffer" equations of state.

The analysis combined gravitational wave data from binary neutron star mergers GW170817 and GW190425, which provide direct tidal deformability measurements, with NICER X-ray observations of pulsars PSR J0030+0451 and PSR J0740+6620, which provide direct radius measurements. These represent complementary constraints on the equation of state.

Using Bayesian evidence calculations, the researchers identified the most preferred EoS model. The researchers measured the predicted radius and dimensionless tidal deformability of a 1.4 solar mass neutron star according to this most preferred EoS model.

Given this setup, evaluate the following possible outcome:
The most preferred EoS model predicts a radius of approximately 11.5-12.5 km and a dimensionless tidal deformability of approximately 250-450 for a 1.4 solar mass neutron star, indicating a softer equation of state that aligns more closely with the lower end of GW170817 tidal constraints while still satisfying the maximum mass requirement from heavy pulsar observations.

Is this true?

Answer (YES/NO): YES